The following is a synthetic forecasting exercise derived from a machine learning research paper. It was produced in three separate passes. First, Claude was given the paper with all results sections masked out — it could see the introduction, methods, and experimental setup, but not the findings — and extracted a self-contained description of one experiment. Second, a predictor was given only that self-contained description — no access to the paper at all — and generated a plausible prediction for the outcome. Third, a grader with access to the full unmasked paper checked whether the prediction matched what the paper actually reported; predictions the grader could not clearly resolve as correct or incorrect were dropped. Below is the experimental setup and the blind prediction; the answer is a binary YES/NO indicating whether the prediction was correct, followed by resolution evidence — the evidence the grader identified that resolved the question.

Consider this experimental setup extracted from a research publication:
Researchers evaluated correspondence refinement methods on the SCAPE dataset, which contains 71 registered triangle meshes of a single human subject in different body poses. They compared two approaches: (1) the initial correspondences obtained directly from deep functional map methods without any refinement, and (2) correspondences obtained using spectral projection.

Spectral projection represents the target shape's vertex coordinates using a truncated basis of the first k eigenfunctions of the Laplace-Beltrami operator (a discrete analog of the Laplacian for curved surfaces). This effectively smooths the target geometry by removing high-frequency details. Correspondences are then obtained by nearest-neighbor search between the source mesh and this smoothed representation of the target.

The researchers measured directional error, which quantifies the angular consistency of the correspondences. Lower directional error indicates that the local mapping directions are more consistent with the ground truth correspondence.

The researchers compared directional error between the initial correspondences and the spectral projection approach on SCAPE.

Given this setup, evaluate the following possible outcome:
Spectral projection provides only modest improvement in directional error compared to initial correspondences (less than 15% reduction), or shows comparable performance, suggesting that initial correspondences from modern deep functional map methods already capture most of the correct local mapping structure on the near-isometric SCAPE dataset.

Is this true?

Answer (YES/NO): NO